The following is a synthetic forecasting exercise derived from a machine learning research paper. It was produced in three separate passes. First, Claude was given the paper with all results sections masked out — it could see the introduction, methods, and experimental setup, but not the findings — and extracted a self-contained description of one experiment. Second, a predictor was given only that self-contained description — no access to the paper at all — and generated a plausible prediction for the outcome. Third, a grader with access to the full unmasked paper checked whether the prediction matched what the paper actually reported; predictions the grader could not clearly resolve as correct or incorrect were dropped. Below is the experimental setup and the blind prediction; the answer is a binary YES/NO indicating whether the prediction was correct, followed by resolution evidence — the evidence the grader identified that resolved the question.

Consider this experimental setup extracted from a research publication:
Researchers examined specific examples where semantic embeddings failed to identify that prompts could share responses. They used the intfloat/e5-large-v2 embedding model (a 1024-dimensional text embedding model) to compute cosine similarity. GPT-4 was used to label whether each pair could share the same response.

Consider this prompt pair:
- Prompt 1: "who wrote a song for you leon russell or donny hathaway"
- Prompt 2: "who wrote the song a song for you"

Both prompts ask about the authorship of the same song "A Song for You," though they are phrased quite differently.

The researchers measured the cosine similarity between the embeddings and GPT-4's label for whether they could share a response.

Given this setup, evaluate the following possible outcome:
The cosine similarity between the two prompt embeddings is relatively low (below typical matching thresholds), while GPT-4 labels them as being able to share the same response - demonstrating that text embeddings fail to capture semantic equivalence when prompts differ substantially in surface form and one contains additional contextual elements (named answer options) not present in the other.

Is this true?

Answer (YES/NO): YES